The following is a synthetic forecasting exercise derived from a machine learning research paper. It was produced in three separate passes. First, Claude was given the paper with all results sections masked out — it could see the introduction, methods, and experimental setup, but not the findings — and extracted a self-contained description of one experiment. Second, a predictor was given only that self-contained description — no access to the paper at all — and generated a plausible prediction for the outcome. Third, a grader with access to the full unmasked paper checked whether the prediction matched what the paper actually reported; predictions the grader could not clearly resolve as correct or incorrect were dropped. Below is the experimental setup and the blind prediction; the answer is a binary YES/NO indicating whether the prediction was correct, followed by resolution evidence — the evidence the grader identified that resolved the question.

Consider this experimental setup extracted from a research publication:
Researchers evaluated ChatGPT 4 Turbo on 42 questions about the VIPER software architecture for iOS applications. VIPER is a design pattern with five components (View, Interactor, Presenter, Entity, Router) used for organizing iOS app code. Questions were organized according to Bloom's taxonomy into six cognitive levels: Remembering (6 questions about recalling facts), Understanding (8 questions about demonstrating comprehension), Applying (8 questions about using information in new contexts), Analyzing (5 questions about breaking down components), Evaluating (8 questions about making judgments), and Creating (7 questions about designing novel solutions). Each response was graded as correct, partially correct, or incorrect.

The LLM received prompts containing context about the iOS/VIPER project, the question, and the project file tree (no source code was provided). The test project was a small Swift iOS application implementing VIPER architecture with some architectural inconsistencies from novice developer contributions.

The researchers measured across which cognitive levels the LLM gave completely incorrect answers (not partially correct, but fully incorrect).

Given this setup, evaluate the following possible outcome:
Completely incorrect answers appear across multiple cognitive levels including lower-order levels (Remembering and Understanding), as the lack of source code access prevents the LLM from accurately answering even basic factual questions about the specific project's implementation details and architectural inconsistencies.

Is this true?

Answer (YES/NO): NO